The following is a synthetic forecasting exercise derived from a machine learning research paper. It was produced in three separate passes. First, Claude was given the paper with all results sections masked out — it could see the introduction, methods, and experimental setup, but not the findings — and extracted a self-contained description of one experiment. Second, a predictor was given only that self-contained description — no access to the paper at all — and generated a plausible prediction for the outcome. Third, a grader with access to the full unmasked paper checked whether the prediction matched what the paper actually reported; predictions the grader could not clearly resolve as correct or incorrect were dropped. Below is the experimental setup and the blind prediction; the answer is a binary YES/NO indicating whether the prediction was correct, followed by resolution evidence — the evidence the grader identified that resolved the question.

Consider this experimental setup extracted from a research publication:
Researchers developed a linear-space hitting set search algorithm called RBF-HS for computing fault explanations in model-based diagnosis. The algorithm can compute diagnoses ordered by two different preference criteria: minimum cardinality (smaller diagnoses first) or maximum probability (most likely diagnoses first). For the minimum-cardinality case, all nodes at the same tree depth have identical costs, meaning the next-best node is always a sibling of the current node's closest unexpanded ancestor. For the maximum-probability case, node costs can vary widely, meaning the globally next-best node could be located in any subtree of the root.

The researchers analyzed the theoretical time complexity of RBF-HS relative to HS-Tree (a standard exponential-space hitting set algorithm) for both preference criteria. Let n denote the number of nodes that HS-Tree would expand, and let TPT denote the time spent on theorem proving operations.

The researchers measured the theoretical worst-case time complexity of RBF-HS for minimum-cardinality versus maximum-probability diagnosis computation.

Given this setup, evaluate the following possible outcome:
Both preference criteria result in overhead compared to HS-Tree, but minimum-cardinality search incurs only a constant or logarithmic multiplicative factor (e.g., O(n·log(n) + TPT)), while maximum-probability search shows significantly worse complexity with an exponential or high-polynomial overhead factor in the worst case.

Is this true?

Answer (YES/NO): NO